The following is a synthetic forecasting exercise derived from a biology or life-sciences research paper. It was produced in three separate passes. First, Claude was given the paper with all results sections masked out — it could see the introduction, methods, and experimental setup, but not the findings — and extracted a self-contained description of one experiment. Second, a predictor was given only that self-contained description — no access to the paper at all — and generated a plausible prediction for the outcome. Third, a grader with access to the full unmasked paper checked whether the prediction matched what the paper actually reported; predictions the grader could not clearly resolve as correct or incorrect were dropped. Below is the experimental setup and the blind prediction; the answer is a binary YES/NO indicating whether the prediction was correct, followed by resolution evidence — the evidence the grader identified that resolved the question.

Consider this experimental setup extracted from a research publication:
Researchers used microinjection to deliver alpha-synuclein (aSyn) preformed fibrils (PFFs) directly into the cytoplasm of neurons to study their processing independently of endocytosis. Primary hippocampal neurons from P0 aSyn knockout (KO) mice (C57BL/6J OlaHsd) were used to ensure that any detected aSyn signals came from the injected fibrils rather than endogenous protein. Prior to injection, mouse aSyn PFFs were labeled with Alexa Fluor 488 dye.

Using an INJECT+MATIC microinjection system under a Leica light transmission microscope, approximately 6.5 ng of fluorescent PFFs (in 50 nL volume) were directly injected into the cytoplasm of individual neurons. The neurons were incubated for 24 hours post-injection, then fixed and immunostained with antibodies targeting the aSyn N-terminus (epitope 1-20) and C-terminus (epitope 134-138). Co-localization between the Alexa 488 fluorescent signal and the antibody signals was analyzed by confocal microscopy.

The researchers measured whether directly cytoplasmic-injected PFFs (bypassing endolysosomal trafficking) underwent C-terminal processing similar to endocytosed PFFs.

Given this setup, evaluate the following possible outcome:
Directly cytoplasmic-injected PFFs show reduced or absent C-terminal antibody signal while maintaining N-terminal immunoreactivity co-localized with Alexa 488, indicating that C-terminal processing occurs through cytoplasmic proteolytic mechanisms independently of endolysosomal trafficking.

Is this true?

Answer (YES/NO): YES